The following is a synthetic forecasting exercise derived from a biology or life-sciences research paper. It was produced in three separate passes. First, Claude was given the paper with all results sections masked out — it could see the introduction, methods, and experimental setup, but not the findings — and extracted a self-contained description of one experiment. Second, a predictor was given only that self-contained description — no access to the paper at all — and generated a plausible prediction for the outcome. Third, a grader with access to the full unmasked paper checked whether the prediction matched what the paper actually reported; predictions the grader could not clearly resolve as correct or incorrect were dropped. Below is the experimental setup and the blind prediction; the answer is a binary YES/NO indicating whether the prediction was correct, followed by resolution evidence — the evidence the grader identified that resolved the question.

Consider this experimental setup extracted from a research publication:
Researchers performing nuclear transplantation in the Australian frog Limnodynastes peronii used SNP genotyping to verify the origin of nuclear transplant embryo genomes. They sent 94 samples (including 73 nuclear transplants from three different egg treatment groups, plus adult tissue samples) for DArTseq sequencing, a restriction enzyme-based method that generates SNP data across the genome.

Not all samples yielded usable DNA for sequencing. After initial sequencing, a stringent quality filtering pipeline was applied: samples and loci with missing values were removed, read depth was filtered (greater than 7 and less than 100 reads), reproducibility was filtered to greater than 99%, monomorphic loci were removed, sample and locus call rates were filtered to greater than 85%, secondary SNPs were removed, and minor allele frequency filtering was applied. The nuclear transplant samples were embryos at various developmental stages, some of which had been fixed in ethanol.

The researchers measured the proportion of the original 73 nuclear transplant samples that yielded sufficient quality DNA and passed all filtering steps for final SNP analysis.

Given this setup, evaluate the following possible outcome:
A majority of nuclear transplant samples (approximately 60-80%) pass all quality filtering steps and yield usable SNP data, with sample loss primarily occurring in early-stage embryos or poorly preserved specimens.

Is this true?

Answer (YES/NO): NO